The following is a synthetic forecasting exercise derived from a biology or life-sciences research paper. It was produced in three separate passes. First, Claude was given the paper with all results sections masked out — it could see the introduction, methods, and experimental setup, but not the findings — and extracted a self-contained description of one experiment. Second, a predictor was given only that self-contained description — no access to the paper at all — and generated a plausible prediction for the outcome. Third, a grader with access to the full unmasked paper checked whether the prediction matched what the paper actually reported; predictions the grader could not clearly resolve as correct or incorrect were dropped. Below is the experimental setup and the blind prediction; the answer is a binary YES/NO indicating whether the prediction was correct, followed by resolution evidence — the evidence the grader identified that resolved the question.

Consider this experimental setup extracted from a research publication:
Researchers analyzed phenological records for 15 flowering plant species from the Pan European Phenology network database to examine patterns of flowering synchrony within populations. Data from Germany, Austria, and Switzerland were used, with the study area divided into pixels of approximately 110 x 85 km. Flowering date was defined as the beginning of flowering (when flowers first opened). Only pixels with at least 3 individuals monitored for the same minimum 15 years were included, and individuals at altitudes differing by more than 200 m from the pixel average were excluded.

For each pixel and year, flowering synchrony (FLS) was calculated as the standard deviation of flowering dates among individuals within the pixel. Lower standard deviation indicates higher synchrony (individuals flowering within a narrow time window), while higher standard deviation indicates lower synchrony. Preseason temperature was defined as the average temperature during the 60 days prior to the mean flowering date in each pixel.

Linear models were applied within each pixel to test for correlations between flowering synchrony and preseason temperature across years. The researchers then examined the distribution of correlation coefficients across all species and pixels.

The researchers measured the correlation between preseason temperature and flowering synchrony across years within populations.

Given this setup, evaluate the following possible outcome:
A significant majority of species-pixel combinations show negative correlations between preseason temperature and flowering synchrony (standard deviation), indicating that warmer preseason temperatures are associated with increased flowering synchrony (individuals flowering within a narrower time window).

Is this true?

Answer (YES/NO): NO